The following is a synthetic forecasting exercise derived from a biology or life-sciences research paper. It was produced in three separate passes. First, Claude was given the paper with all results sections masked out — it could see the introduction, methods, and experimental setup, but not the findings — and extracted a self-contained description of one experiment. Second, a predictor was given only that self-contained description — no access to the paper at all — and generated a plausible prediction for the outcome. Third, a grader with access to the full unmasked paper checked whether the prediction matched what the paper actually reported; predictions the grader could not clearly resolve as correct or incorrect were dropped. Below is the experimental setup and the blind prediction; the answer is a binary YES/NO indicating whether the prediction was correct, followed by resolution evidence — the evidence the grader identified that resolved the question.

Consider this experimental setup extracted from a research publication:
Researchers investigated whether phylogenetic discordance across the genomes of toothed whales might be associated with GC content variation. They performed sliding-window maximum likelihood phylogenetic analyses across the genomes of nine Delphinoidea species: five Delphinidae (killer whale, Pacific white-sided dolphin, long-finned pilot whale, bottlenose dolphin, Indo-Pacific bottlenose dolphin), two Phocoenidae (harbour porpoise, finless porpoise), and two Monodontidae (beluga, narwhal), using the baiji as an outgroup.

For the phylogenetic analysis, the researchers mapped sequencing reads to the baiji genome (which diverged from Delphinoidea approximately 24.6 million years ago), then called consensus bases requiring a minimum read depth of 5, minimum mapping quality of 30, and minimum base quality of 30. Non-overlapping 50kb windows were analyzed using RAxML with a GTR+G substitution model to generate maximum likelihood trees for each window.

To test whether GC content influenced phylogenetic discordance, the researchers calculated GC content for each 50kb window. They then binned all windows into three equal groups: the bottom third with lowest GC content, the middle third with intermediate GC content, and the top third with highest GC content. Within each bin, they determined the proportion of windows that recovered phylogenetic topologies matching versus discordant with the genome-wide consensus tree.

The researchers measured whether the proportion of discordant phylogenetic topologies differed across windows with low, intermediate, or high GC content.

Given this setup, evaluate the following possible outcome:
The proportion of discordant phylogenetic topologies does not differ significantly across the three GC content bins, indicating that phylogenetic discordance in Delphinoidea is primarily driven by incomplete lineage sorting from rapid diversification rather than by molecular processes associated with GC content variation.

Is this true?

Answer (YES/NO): YES